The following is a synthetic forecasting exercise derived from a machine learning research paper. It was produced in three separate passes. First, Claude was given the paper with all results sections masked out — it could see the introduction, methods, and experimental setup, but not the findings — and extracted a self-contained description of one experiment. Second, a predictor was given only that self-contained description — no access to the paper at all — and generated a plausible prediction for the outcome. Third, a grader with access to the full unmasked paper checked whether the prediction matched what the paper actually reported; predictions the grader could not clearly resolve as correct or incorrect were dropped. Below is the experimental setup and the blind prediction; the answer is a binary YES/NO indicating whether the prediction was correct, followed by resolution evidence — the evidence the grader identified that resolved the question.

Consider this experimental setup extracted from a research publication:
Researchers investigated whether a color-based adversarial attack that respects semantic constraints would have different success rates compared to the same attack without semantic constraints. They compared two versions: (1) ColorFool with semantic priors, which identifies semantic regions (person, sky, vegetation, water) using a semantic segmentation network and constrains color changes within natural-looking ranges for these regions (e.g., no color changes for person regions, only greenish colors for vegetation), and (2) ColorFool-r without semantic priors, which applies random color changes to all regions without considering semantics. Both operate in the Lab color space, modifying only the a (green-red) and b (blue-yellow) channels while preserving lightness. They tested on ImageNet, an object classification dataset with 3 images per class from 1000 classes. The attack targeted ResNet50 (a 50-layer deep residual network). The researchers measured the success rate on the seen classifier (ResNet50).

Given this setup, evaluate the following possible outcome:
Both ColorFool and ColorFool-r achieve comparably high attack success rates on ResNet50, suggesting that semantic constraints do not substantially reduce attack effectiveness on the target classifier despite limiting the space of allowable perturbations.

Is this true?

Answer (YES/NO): YES